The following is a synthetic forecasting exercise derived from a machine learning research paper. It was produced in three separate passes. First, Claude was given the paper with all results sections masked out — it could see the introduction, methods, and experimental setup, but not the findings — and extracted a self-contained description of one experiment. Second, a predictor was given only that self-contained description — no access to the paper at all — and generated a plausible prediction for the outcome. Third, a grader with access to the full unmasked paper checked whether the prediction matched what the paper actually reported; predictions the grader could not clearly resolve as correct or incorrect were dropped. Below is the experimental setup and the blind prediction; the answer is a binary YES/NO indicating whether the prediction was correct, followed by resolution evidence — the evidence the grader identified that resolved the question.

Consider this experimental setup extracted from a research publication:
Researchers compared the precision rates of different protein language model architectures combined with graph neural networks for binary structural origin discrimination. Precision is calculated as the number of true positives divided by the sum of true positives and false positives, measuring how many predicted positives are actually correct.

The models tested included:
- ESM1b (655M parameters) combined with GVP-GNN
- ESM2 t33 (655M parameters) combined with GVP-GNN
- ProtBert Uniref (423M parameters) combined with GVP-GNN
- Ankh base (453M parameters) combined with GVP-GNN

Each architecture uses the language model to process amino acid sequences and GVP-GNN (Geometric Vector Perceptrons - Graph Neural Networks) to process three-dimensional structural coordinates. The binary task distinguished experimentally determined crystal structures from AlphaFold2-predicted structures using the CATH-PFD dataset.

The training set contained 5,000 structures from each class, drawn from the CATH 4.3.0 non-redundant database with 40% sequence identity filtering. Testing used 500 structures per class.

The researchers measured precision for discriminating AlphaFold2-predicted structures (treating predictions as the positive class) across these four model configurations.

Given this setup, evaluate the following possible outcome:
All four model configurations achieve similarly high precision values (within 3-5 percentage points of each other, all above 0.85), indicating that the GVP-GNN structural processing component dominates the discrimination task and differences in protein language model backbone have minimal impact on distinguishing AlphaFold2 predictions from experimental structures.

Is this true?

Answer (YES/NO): NO